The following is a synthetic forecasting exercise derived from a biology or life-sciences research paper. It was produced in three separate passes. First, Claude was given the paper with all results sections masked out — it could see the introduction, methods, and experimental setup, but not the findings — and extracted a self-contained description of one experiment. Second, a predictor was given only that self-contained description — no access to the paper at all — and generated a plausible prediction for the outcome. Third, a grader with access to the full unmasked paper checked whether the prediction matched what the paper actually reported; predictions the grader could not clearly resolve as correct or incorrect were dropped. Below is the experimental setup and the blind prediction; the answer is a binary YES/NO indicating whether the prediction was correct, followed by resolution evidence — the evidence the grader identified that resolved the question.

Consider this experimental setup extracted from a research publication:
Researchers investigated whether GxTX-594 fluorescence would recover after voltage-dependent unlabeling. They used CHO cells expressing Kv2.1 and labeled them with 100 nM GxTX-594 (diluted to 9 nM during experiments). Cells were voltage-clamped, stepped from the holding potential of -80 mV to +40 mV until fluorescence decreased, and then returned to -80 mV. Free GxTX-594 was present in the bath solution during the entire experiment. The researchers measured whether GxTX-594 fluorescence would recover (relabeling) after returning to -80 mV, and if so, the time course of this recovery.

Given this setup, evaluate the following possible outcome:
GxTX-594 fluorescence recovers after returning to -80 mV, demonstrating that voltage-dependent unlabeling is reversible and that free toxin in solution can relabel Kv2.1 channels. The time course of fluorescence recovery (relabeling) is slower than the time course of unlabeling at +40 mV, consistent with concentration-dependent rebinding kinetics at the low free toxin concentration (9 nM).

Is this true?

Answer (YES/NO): YES